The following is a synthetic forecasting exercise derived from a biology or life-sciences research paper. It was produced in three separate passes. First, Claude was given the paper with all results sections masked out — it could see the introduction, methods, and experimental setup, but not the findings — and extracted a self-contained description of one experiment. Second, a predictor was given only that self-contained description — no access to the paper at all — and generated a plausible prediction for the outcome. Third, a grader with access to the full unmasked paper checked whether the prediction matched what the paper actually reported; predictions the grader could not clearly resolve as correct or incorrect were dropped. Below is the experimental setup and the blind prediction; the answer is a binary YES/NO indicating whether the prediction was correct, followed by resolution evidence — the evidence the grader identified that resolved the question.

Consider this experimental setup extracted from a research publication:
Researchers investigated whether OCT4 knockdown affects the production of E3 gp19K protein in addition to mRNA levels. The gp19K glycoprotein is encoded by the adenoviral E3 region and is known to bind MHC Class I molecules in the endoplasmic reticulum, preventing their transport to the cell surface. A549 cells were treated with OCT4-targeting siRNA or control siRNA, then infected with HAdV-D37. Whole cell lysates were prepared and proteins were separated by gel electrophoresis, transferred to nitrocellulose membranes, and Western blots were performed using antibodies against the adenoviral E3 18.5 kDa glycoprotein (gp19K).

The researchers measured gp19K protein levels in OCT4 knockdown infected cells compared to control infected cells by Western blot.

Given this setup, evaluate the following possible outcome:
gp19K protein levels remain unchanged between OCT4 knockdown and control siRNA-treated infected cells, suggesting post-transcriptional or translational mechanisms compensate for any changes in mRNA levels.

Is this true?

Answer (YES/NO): NO